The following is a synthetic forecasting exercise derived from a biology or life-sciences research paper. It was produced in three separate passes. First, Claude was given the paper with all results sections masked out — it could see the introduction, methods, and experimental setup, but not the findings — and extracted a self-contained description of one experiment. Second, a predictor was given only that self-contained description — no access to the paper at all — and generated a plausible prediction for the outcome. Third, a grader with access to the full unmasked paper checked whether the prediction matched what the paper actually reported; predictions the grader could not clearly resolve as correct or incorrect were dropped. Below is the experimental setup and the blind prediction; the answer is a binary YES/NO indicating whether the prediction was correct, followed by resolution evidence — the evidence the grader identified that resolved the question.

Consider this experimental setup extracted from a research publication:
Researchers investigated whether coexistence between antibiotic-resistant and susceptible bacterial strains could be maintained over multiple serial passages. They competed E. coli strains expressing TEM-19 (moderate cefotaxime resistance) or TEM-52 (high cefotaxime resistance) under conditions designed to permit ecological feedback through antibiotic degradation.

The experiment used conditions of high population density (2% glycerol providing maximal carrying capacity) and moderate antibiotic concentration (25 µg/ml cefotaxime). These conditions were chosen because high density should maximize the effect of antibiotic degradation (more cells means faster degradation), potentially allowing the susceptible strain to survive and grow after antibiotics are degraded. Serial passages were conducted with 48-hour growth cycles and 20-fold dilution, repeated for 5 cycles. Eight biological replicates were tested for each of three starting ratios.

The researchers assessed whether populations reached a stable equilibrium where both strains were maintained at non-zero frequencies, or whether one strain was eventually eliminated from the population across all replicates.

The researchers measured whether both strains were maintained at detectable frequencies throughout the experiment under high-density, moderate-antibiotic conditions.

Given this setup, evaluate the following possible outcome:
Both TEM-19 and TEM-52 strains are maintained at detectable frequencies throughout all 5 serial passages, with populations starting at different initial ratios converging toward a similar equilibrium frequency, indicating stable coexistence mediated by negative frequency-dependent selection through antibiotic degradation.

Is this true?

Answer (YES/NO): YES